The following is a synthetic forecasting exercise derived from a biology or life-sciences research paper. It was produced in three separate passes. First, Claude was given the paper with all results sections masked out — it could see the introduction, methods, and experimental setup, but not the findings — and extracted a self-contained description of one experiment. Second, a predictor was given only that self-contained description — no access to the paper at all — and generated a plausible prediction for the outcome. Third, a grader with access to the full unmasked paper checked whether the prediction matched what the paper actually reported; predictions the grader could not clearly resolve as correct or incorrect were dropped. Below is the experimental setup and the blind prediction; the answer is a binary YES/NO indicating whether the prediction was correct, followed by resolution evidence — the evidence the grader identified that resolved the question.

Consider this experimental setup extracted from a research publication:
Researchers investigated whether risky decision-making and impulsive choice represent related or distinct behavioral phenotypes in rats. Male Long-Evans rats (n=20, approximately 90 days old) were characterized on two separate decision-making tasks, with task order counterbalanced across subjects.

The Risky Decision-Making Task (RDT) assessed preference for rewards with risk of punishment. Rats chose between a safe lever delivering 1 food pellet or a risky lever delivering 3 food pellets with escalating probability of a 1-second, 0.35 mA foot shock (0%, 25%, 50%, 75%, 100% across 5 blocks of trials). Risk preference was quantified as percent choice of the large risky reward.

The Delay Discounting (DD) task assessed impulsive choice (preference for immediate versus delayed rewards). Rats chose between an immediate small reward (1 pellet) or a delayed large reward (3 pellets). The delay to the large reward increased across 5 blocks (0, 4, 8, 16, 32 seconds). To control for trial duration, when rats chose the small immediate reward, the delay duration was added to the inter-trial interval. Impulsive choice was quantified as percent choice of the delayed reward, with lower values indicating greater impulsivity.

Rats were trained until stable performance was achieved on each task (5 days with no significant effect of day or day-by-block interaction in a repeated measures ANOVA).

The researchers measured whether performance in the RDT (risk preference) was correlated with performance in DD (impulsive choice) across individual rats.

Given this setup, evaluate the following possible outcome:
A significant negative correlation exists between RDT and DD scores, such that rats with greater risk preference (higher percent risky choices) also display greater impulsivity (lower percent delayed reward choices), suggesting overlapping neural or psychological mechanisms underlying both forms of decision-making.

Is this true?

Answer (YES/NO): NO